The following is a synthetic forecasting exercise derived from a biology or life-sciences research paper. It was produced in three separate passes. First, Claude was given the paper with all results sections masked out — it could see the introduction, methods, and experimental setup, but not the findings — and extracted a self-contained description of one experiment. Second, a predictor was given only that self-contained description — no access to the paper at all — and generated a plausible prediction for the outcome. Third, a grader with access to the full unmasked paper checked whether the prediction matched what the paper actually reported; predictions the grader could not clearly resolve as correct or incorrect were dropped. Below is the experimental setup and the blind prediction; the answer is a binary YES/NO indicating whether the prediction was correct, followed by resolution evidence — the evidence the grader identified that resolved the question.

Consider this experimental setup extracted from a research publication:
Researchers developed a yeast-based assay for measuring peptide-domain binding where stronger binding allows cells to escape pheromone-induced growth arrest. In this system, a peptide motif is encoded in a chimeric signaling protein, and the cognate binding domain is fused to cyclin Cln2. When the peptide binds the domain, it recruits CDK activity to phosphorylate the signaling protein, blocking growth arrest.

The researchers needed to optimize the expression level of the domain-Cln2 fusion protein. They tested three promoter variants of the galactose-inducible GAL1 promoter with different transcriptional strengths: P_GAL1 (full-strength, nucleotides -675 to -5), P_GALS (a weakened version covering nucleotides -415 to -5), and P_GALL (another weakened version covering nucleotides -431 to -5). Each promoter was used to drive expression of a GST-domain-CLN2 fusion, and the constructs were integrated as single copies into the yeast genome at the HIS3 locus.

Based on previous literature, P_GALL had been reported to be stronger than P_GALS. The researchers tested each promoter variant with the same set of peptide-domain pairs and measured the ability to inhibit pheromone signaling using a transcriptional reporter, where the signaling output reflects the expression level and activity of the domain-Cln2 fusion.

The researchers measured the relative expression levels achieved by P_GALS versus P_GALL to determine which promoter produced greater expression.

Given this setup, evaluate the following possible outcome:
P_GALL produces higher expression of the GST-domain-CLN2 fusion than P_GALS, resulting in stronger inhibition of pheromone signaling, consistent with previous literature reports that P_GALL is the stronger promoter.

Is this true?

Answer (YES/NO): NO